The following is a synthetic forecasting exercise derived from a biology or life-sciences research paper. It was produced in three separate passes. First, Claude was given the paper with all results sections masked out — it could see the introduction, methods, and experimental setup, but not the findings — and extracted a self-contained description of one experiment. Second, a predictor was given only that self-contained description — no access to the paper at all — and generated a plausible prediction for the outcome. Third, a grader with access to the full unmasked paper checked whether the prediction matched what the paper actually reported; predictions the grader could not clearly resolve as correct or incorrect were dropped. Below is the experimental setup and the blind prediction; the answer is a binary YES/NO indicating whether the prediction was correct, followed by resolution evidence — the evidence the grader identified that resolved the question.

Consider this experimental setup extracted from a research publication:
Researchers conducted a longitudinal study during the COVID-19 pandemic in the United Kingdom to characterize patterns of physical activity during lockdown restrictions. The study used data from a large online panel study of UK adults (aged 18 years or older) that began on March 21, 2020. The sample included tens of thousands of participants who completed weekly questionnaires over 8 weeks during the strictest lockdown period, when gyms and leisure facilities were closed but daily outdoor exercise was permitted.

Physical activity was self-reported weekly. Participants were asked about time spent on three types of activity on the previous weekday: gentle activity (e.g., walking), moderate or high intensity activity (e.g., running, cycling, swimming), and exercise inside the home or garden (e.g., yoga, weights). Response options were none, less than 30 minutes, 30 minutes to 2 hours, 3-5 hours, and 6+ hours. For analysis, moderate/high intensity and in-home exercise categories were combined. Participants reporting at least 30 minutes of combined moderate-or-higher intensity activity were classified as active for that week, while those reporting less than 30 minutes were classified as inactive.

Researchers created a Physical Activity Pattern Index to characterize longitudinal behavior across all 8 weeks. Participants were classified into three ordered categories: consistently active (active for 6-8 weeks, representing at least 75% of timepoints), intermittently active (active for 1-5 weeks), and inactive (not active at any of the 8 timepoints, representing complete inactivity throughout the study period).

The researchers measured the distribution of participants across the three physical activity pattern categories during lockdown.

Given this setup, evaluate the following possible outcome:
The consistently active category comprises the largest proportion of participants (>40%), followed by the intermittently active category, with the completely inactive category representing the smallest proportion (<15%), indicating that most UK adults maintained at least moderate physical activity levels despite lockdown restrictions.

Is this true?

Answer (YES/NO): NO